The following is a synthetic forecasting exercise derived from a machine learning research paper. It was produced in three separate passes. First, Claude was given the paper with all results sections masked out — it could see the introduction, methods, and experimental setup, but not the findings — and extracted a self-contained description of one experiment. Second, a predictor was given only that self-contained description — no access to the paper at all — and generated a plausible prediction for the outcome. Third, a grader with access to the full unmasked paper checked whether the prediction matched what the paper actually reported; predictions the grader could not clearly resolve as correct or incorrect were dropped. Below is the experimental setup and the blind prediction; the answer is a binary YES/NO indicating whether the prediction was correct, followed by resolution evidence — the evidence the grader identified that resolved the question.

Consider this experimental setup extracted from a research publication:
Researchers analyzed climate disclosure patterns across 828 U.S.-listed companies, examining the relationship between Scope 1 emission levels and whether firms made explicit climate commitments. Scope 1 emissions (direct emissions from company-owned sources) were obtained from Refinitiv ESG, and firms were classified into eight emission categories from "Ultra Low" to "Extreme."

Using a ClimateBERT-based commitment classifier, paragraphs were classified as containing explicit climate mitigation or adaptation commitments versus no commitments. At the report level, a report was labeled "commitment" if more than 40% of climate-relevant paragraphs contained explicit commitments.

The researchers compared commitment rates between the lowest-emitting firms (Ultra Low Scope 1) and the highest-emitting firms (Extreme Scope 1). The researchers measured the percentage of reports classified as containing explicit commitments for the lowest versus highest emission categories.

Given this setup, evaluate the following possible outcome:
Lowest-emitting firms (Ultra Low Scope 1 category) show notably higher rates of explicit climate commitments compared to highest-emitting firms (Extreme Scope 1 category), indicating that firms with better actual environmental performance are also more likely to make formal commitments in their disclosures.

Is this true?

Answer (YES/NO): NO